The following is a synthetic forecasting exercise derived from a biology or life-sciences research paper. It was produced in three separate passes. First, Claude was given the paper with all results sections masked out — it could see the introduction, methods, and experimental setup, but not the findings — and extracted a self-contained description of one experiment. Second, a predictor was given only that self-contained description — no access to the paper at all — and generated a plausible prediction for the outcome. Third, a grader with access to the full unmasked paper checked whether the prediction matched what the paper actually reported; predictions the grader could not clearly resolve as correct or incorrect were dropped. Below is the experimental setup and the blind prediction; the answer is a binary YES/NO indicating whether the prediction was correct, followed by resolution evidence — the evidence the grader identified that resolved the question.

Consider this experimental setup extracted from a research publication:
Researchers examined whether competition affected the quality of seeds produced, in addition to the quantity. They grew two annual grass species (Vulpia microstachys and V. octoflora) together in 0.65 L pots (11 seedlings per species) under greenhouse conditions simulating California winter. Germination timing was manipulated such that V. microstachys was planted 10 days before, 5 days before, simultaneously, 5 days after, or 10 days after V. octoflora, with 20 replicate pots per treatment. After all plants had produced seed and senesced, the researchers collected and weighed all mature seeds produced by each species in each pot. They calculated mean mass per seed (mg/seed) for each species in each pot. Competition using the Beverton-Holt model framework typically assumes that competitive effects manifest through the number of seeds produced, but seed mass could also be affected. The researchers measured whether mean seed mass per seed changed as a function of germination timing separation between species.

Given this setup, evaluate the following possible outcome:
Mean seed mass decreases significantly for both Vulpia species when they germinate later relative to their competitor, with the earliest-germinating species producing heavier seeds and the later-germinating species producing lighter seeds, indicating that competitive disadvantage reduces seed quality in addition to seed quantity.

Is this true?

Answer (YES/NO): YES